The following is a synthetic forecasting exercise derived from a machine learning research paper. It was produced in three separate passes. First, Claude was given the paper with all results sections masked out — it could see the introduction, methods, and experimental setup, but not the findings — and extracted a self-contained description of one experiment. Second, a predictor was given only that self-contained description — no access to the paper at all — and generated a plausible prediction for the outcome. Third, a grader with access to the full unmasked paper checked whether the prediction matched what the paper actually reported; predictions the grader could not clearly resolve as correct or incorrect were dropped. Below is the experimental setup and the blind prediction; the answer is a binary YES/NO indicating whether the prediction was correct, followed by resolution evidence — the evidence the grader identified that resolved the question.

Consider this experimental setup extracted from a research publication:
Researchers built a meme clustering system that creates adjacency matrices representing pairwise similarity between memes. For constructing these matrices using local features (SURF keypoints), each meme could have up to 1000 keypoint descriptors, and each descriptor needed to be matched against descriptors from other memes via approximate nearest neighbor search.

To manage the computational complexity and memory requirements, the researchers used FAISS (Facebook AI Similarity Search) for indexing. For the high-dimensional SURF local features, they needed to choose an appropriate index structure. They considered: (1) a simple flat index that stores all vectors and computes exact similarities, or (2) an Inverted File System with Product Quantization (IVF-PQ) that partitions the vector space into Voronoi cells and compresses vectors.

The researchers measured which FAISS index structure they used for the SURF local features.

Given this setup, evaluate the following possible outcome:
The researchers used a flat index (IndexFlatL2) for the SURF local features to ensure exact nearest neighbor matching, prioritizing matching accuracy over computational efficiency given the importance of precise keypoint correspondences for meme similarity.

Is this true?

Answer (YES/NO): NO